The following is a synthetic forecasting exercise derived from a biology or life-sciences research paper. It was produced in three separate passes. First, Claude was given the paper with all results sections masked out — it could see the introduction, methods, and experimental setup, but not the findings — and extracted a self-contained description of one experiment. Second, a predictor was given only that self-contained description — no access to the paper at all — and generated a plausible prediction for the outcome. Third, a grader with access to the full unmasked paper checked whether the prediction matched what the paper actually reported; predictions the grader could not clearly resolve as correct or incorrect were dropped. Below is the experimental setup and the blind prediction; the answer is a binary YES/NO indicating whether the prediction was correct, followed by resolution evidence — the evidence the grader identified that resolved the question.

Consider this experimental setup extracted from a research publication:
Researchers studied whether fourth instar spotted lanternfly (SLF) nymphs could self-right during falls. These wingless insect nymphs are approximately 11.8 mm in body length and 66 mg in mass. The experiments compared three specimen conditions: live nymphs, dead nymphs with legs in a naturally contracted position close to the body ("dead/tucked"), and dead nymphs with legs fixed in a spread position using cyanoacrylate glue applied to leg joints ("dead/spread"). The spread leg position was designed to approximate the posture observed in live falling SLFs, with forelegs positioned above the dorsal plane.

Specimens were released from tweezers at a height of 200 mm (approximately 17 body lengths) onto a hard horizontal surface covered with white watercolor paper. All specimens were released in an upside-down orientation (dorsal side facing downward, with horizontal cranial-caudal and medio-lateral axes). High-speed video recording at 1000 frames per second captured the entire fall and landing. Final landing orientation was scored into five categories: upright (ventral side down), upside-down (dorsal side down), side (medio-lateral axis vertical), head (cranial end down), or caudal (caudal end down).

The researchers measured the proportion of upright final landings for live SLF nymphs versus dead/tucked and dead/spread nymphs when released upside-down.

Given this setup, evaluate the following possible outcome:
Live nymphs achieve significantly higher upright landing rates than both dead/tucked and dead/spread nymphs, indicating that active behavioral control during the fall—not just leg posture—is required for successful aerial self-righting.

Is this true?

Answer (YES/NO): YES